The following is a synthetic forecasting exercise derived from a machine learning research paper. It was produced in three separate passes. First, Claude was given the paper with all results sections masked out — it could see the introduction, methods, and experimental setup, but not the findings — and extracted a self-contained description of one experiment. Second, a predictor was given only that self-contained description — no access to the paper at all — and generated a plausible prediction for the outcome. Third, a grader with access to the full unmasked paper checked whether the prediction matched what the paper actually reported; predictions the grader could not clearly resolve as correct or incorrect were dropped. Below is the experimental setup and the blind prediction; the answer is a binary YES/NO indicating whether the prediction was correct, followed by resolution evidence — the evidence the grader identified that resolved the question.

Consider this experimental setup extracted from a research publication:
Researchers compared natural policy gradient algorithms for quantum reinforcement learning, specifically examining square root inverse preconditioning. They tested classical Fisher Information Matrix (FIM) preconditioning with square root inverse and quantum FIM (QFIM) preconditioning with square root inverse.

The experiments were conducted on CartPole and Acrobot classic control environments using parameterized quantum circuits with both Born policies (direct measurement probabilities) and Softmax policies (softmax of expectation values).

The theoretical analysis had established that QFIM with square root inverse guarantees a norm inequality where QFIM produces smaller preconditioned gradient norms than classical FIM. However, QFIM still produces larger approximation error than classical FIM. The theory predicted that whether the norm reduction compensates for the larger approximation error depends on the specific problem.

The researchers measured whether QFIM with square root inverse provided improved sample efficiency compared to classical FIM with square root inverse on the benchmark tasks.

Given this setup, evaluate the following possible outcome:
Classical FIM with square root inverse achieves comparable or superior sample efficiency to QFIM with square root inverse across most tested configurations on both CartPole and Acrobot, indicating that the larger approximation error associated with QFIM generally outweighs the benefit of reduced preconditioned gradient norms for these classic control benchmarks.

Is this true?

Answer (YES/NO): NO